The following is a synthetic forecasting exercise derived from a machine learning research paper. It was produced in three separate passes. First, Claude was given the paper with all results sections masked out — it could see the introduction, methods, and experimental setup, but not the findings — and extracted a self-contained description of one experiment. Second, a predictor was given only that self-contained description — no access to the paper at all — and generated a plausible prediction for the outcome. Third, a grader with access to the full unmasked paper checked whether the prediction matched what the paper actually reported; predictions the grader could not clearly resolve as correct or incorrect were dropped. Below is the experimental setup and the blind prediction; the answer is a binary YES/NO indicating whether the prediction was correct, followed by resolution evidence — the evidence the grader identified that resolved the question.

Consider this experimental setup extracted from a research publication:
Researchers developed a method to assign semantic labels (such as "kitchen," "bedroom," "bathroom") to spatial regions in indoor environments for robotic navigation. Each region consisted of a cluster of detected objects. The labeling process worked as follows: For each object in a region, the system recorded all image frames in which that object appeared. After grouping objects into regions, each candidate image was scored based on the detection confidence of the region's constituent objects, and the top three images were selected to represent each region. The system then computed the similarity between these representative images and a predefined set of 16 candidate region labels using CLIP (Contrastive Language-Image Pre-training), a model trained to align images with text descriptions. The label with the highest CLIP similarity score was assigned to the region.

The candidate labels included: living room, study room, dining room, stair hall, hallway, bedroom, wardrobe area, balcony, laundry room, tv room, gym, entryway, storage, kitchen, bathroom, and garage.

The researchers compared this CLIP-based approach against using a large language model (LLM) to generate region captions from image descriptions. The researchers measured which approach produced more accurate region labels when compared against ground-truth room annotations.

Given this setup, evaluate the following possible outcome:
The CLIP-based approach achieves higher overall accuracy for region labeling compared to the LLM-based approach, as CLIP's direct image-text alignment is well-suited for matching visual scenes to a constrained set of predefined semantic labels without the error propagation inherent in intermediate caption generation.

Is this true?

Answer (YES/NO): NO